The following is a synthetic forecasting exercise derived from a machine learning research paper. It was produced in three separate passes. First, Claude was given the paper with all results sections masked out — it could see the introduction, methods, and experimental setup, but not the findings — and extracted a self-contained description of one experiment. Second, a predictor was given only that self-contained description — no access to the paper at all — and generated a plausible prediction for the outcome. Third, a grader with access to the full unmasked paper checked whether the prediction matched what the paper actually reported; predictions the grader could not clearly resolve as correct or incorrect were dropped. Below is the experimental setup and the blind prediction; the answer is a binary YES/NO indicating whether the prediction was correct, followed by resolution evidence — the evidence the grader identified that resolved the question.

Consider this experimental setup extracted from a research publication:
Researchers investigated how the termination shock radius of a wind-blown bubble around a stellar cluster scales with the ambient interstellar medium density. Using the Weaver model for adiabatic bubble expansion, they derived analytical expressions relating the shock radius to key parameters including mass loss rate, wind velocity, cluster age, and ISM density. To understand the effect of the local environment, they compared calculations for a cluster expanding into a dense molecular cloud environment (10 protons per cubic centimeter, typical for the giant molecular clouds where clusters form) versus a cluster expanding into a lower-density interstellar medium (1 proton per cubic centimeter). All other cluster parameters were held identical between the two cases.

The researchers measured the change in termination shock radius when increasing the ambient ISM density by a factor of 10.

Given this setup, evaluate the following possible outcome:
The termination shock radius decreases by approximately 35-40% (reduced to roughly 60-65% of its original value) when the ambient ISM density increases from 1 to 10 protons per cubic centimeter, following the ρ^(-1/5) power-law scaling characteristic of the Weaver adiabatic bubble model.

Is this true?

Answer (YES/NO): NO